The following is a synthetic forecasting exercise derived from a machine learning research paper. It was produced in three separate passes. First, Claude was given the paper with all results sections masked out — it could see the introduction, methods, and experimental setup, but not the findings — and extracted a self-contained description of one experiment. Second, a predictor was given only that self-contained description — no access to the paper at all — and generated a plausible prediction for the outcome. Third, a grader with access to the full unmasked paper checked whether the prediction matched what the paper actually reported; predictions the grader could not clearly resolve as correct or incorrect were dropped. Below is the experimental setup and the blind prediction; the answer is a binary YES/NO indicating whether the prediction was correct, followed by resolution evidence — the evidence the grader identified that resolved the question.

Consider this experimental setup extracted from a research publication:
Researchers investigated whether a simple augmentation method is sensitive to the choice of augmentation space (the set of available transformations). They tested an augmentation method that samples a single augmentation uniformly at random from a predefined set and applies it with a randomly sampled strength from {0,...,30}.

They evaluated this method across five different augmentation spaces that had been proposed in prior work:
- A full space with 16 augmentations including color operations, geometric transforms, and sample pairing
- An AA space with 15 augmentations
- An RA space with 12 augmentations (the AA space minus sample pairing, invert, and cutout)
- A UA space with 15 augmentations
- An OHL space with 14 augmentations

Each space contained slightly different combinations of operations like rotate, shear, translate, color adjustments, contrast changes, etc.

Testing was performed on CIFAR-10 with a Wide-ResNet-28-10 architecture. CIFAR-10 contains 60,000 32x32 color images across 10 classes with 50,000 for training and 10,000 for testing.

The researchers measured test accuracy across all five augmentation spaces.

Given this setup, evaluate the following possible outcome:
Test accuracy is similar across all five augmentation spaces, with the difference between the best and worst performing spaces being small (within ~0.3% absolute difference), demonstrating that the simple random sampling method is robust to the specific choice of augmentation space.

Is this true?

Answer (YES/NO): YES